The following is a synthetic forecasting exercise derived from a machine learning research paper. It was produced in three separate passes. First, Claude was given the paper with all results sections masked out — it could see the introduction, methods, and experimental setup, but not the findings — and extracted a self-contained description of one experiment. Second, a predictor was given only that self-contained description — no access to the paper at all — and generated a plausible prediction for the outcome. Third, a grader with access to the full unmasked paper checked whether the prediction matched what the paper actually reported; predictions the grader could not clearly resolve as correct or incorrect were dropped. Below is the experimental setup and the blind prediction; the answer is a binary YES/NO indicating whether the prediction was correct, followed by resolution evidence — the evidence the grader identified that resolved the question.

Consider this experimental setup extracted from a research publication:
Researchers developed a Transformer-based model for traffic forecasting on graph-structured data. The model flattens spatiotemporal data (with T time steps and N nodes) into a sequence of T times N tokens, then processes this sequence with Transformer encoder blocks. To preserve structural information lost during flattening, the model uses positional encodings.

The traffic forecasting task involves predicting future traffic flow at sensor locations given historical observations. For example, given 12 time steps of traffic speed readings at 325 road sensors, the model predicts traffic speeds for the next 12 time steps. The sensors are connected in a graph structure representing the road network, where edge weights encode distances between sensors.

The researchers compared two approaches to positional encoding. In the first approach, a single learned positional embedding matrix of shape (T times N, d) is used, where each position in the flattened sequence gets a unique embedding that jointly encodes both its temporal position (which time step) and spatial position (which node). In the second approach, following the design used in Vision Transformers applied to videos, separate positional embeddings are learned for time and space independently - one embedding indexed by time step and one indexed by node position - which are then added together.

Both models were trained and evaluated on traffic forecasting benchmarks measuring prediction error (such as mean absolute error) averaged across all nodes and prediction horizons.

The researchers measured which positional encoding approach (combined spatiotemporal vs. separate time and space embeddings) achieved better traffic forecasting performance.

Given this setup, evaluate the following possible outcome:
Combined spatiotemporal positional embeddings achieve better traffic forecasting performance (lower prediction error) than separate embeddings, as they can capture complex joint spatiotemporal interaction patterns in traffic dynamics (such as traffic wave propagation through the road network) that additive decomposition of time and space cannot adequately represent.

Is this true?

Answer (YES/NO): YES